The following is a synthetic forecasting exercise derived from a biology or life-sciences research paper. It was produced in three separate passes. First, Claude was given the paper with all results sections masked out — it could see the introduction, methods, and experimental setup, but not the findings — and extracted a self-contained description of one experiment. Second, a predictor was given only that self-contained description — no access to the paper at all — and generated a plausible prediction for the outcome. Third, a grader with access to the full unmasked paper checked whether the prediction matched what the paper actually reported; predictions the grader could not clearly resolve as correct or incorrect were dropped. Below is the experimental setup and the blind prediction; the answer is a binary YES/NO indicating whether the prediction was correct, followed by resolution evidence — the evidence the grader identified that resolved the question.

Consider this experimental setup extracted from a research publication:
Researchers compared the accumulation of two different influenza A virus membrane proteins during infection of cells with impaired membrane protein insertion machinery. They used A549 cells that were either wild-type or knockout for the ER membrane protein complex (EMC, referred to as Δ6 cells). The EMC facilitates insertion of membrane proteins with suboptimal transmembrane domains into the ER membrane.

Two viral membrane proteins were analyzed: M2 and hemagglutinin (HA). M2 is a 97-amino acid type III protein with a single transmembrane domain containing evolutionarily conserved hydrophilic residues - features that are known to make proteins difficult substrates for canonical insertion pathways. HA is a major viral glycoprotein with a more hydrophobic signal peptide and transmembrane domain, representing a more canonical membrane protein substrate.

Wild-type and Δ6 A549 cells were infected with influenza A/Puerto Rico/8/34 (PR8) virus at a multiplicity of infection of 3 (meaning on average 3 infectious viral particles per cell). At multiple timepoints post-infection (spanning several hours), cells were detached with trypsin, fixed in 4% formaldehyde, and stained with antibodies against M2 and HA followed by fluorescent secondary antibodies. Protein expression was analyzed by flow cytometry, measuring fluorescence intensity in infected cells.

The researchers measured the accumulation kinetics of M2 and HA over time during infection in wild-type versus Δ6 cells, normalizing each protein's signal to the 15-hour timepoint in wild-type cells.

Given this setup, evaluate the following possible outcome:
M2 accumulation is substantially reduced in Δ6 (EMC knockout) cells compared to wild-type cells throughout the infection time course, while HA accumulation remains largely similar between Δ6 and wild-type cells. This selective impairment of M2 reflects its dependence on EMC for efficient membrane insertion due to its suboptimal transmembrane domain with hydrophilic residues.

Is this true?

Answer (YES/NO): YES